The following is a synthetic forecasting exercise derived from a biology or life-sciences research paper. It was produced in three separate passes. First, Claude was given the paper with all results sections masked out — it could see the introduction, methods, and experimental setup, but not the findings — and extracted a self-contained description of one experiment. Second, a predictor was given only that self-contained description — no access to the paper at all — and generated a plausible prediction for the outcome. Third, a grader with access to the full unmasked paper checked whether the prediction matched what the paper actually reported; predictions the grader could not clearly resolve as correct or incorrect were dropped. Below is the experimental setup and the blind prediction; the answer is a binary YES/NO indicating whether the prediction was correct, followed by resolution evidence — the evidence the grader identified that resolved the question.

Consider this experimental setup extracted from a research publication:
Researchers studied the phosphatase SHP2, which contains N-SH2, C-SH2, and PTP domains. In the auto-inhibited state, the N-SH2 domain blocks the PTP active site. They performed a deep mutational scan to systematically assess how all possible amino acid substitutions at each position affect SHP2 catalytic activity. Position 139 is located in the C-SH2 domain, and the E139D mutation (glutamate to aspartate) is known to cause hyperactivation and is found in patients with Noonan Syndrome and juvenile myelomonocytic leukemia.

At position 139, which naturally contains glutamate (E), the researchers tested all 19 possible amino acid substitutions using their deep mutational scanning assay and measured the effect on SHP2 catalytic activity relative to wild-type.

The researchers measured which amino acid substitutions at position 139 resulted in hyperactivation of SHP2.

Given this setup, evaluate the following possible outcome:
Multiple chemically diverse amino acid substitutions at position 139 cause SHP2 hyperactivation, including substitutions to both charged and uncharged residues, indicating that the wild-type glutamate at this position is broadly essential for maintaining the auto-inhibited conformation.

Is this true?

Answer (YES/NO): NO